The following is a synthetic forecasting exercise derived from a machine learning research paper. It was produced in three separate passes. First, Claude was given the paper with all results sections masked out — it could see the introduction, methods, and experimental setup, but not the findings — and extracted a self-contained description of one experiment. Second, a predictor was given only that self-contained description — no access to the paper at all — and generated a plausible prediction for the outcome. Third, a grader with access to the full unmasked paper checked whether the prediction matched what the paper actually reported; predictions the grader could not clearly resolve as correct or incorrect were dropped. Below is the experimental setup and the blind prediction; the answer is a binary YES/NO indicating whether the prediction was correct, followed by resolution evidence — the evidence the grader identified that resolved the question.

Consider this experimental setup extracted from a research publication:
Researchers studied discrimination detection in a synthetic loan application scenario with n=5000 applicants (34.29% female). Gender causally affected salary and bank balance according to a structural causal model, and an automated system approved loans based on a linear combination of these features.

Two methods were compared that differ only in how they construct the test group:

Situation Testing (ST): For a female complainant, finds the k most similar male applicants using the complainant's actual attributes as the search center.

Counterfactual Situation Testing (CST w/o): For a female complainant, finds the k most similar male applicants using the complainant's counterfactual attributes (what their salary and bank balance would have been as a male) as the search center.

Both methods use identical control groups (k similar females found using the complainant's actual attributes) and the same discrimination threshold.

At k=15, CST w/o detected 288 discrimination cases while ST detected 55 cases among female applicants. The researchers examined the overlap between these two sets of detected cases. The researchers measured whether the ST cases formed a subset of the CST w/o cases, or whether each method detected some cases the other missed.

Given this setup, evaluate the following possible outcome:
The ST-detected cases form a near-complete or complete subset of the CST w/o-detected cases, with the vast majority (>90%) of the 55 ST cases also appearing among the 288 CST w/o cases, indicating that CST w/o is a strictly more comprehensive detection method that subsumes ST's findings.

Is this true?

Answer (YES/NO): YES